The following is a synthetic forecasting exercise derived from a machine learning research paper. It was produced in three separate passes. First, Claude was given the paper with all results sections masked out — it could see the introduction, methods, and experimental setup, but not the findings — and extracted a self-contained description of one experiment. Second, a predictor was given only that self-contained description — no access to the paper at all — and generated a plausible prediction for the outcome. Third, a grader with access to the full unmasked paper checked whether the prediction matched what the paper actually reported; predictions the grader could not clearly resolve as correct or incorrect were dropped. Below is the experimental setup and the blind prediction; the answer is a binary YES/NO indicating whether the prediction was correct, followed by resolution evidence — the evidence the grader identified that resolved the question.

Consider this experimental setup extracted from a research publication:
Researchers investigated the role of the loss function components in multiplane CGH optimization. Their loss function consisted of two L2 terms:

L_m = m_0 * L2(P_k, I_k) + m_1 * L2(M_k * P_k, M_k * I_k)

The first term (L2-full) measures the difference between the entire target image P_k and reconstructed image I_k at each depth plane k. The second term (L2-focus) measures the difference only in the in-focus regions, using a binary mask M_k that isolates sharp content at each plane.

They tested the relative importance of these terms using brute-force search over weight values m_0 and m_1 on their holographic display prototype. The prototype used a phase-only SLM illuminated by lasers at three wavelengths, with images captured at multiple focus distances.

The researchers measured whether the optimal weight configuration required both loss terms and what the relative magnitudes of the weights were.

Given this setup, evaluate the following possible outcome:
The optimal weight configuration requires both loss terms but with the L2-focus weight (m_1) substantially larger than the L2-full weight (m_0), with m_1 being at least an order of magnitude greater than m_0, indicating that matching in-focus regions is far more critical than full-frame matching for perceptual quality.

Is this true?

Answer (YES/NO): NO